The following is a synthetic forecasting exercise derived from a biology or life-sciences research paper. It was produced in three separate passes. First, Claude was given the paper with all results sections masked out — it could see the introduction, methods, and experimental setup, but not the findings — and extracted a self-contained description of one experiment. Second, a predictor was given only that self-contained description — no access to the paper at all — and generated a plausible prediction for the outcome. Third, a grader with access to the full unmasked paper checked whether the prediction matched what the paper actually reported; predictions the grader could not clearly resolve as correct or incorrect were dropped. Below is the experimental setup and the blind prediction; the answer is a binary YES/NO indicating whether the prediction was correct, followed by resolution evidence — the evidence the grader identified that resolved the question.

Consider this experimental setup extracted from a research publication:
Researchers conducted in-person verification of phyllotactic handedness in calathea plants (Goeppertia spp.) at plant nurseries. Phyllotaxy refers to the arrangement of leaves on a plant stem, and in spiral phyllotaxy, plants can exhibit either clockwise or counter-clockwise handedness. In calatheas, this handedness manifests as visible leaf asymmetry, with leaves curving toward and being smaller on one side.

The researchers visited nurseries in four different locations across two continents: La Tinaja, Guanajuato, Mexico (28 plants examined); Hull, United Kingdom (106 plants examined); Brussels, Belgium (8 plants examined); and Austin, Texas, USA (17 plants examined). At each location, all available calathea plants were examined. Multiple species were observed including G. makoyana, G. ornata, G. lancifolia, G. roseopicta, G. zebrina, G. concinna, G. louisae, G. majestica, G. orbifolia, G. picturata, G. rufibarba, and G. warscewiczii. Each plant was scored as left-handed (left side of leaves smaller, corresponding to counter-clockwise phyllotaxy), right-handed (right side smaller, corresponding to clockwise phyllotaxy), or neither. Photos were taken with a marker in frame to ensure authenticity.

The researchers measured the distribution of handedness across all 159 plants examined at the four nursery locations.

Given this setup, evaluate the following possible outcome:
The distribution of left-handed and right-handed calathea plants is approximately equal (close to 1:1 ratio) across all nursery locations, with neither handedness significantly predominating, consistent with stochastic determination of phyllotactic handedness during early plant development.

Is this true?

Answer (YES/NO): NO